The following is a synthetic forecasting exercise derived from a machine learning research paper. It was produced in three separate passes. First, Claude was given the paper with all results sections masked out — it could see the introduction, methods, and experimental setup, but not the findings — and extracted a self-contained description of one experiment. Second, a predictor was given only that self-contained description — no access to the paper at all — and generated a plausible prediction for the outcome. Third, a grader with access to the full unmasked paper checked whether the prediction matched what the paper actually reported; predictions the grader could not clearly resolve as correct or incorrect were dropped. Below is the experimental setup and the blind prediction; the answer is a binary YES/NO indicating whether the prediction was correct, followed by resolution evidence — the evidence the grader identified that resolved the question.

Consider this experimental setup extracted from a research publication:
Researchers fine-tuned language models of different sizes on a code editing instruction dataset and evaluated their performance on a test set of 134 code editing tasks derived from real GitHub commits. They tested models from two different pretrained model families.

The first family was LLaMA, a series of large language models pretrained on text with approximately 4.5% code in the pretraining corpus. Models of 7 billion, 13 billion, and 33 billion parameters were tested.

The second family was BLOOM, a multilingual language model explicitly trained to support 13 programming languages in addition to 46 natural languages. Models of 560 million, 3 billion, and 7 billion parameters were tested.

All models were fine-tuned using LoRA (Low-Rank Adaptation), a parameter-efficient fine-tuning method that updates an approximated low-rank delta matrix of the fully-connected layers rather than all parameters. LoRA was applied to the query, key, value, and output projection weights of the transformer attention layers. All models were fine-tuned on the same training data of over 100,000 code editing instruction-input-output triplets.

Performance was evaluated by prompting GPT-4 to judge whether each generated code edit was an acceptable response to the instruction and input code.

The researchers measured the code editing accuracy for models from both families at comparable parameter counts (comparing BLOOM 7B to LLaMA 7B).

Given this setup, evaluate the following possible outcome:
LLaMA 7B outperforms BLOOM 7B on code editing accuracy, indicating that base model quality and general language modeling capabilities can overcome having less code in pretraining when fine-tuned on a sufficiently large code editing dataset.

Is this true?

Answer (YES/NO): YES